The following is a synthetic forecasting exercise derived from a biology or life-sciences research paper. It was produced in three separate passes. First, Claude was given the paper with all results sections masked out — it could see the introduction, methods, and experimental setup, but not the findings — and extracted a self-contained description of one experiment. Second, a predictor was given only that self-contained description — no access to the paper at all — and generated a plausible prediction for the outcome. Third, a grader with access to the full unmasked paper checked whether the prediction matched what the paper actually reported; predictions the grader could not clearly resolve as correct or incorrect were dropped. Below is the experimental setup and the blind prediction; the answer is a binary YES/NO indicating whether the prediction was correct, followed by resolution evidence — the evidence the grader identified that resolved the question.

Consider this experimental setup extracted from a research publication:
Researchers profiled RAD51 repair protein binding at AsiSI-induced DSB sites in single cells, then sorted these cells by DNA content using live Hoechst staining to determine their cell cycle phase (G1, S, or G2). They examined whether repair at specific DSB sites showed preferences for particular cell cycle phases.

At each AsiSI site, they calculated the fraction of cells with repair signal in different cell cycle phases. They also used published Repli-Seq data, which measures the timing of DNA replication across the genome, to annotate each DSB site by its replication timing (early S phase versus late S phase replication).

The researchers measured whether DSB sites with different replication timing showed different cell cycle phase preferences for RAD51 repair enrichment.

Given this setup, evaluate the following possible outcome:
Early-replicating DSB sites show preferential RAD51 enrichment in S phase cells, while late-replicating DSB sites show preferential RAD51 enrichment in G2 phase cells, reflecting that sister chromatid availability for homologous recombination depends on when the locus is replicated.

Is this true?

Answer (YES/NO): YES